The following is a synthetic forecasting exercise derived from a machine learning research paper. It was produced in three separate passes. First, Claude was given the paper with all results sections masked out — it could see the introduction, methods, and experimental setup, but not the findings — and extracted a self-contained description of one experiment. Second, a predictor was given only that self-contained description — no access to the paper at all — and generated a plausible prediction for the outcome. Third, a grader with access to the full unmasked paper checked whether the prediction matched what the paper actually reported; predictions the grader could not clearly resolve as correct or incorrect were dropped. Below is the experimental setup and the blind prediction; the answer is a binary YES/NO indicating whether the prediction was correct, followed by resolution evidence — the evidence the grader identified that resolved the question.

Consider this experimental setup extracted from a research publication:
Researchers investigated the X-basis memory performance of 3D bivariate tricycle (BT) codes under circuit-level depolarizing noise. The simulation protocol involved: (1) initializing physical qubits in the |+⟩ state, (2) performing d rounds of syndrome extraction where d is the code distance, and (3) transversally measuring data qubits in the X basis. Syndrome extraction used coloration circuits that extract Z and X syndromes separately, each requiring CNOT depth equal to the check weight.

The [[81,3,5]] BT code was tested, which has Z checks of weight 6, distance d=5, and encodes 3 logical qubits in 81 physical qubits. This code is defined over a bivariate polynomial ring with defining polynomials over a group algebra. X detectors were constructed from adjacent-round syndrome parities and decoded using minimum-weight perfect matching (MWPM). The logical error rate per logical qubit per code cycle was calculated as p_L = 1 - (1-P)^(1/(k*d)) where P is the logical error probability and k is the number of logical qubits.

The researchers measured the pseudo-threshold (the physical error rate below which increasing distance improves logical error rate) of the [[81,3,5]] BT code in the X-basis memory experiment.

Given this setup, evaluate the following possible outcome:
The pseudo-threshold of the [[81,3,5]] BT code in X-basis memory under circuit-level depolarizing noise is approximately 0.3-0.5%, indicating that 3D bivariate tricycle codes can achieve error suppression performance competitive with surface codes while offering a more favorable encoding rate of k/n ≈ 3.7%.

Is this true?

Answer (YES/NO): YES